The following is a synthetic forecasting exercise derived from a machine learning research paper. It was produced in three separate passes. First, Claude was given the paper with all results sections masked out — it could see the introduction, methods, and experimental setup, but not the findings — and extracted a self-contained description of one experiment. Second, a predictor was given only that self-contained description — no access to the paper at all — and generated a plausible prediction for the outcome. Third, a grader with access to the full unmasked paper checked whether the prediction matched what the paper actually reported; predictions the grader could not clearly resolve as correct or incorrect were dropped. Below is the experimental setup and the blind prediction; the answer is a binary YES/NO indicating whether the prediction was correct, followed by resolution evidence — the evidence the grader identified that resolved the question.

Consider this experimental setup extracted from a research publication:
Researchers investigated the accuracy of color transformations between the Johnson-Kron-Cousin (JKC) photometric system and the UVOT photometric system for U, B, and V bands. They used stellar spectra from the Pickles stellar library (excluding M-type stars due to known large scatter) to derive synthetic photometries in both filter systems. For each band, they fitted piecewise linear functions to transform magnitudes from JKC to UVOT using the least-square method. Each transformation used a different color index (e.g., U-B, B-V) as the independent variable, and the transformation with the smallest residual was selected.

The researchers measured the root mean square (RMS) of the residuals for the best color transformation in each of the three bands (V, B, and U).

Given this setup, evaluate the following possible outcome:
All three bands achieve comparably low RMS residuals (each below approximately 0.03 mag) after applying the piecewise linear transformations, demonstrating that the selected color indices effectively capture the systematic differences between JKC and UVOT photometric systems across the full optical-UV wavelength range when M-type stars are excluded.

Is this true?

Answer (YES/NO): NO